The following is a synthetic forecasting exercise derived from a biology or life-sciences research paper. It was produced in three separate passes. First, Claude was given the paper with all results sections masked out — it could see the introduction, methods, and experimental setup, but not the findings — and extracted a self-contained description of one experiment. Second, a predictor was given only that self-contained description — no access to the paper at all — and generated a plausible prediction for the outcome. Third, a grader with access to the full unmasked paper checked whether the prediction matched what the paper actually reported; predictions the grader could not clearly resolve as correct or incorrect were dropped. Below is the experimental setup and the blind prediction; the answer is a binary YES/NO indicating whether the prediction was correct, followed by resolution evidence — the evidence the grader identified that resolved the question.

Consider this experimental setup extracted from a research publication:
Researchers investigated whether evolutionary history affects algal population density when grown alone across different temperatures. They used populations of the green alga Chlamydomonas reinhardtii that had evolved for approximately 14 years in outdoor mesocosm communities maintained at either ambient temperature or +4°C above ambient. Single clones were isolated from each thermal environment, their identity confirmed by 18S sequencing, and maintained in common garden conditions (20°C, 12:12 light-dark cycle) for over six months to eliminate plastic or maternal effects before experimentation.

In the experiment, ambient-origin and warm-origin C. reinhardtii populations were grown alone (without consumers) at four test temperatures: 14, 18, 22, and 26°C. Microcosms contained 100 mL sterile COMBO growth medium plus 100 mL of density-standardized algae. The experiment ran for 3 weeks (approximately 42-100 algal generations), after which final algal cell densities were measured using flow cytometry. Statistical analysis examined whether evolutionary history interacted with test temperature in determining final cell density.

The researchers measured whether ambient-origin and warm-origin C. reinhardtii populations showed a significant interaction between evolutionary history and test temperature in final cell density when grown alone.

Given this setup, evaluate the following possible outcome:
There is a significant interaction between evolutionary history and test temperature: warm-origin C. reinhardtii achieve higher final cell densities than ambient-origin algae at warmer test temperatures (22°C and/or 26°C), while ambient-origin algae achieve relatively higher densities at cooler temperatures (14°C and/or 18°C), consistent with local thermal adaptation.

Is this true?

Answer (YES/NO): NO